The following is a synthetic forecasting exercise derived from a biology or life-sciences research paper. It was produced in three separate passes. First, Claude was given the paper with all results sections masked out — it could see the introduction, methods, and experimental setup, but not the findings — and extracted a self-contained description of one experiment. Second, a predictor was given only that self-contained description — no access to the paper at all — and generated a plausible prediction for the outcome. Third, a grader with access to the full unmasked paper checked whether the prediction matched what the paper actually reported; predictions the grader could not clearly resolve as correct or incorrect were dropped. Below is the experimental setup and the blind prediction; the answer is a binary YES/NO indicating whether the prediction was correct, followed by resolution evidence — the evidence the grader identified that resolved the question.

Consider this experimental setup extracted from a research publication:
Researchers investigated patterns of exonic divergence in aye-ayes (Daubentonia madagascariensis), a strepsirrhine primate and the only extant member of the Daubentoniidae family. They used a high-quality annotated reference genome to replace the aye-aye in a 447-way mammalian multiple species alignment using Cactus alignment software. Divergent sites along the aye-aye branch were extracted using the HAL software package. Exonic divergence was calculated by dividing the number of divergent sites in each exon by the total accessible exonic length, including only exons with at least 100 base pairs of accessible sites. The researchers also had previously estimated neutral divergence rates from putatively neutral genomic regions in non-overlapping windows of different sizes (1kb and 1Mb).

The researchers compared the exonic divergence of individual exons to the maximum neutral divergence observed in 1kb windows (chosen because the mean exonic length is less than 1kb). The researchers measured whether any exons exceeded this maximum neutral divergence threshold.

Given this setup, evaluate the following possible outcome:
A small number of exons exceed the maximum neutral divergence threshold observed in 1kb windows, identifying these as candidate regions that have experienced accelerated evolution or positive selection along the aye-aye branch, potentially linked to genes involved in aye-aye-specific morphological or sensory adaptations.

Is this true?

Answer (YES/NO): NO